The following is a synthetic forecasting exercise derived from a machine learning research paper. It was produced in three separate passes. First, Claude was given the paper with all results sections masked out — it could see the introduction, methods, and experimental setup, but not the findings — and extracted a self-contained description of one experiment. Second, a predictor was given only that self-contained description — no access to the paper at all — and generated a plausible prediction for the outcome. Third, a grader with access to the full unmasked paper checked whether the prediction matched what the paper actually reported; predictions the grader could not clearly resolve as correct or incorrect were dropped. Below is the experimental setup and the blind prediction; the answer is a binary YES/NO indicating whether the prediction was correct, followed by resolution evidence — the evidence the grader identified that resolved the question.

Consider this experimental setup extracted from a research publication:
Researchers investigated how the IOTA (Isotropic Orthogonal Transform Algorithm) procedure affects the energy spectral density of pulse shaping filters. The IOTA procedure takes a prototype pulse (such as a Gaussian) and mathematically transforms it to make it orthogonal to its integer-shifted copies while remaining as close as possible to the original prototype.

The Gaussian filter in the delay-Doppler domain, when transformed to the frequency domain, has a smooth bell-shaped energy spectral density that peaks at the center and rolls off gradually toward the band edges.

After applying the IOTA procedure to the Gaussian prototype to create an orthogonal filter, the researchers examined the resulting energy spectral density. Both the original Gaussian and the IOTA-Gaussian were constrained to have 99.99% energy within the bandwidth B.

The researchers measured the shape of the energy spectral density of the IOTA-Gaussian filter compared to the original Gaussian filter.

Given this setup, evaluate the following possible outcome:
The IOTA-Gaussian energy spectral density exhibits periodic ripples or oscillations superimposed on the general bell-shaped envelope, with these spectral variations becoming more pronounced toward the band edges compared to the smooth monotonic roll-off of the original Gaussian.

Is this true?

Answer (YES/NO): NO